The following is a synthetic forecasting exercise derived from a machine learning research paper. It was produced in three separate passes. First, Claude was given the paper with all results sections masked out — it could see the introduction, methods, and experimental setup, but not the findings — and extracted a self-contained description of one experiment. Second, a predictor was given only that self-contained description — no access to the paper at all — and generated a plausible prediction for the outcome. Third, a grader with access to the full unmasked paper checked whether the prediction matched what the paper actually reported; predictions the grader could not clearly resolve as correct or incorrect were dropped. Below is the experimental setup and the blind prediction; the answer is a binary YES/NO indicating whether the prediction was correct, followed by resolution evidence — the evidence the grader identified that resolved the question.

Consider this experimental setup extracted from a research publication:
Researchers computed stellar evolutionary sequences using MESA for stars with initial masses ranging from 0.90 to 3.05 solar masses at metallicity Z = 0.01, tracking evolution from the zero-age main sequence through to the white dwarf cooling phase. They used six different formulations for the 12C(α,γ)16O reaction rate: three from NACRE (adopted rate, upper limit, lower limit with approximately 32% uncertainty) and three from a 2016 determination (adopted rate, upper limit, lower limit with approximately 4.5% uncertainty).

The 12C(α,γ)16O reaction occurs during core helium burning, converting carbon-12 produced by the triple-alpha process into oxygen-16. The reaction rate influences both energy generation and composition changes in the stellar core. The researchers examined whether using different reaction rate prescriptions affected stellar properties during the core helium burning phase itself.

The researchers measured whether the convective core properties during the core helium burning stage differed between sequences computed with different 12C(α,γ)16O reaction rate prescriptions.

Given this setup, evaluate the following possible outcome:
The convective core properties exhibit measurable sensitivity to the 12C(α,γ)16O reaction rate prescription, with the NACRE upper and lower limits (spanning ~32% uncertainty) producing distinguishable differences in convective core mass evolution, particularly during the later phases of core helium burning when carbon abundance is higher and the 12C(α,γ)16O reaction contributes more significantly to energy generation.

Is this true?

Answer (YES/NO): YES